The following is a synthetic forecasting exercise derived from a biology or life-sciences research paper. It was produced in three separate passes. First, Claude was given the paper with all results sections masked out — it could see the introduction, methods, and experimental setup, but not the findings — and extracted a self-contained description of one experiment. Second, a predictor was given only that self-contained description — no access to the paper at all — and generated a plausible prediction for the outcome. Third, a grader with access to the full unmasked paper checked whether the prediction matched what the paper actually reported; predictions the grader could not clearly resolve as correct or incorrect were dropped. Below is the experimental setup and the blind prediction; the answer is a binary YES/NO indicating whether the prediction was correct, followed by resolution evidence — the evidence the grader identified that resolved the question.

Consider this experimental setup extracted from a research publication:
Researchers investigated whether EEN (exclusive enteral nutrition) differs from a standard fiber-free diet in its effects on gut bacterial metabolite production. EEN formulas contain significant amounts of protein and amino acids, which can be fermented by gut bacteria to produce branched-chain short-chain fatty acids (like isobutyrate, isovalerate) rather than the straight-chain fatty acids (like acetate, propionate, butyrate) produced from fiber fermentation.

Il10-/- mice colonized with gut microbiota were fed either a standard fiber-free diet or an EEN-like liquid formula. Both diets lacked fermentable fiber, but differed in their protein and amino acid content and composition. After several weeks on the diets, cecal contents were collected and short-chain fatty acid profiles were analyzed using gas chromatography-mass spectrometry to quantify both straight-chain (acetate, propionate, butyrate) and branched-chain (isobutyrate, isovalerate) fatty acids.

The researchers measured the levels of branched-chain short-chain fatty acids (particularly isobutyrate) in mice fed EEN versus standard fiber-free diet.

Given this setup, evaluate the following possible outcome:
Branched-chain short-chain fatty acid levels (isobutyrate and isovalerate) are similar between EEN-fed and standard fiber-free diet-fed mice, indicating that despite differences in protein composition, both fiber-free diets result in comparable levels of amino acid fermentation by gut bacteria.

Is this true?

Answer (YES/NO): NO